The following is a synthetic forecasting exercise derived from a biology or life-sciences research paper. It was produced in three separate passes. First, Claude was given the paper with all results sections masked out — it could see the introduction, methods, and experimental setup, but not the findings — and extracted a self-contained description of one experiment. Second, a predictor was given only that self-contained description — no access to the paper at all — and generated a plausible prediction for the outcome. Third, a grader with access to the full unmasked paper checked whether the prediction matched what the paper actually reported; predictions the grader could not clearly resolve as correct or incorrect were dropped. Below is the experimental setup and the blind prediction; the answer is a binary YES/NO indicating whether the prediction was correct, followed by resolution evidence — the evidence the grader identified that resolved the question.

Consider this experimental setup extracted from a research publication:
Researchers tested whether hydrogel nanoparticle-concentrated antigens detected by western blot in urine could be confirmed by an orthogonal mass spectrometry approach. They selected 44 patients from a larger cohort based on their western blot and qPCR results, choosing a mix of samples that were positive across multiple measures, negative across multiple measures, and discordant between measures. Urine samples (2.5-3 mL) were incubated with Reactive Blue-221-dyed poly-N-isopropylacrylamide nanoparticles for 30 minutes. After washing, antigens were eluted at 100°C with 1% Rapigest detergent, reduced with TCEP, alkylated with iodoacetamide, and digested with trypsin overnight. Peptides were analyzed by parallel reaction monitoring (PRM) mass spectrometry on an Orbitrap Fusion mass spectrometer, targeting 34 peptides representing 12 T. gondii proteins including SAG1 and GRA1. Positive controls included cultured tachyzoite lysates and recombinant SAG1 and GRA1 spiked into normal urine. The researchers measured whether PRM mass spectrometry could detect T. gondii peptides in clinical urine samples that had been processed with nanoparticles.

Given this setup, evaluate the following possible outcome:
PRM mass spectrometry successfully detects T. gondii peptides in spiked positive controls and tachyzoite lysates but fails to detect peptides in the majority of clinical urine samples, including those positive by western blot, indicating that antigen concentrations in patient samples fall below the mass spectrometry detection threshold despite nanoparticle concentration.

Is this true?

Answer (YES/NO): NO